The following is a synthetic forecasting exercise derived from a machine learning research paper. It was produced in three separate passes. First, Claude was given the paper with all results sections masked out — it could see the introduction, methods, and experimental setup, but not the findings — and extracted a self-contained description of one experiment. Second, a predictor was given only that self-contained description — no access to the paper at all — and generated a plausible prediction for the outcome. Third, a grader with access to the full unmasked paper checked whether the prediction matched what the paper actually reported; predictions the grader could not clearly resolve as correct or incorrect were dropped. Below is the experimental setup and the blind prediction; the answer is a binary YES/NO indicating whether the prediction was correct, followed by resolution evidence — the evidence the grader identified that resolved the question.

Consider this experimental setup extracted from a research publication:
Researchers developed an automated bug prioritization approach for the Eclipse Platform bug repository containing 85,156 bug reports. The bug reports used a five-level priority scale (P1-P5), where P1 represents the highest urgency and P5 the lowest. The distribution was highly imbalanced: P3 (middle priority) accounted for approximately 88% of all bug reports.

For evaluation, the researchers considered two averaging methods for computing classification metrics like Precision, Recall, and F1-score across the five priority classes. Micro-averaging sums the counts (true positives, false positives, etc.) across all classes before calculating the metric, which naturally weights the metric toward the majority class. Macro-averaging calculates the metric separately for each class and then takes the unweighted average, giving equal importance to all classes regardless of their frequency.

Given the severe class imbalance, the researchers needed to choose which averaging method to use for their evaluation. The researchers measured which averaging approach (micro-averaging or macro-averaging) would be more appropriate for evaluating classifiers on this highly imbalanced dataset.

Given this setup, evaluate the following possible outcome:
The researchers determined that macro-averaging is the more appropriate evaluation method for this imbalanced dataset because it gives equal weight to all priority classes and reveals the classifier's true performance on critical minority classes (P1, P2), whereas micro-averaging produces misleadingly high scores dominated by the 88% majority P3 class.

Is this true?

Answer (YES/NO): YES